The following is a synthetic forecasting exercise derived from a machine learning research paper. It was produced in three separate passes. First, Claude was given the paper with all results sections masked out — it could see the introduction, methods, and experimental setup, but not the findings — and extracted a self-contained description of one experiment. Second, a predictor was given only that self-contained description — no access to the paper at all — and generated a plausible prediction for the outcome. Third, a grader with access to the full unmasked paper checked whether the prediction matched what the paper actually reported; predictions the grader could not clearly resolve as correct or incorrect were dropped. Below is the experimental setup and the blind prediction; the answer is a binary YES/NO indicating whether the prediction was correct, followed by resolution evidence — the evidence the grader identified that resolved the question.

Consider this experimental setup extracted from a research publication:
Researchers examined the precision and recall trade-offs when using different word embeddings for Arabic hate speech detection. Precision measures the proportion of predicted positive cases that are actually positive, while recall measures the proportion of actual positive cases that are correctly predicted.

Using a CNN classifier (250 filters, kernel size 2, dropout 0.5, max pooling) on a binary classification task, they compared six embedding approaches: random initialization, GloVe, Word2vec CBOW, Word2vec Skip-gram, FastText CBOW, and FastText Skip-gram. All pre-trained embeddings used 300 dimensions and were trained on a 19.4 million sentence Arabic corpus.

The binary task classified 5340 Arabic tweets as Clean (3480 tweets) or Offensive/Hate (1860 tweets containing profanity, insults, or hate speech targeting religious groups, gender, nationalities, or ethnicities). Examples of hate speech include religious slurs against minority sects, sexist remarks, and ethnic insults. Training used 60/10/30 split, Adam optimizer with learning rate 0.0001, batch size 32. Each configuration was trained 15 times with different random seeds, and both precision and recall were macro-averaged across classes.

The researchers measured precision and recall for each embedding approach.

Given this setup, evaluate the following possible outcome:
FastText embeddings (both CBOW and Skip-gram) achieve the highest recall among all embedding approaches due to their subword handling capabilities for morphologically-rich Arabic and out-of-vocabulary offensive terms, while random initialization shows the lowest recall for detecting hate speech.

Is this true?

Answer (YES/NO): NO